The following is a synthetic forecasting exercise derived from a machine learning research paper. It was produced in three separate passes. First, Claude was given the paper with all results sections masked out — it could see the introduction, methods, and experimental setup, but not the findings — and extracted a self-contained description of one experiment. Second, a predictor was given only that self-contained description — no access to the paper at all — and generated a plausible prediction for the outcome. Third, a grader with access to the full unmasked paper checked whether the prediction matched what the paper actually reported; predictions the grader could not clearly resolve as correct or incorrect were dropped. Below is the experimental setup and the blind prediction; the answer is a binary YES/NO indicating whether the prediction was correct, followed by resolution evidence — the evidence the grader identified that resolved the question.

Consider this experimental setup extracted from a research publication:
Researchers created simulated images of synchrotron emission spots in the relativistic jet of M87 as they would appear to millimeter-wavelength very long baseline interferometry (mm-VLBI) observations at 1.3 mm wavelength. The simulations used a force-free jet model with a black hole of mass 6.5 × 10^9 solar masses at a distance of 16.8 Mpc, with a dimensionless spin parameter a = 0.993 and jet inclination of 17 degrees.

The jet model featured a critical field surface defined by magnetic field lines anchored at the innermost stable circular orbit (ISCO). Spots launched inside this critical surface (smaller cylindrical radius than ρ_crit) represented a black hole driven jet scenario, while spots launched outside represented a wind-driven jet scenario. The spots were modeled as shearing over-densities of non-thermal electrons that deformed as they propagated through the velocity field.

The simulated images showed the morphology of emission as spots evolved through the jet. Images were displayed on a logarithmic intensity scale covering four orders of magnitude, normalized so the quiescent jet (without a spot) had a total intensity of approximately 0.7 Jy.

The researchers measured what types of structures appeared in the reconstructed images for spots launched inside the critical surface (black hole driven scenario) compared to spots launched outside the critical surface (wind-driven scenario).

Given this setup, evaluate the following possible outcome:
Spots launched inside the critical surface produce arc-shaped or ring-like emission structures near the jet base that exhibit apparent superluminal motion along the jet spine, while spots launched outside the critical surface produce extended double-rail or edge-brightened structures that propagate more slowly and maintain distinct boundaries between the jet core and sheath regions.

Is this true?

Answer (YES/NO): NO